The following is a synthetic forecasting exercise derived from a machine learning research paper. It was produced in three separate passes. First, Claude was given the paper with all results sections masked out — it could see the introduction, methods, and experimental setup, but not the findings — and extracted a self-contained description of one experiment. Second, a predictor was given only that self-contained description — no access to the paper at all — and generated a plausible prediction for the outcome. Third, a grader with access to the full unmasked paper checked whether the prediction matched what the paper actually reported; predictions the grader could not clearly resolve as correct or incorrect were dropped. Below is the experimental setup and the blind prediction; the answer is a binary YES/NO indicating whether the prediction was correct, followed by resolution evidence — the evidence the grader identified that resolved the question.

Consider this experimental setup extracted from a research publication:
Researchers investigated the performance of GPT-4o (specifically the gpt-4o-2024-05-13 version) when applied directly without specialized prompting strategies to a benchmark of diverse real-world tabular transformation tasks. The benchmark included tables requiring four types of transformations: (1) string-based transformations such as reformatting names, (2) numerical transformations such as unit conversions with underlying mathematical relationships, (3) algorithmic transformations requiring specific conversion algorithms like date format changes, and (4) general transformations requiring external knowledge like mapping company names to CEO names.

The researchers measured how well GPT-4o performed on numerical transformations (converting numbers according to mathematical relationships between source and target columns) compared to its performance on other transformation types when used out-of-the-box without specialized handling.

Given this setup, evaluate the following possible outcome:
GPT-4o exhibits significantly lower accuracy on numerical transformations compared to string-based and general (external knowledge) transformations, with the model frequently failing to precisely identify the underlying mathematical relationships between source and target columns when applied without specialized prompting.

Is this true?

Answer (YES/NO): YES